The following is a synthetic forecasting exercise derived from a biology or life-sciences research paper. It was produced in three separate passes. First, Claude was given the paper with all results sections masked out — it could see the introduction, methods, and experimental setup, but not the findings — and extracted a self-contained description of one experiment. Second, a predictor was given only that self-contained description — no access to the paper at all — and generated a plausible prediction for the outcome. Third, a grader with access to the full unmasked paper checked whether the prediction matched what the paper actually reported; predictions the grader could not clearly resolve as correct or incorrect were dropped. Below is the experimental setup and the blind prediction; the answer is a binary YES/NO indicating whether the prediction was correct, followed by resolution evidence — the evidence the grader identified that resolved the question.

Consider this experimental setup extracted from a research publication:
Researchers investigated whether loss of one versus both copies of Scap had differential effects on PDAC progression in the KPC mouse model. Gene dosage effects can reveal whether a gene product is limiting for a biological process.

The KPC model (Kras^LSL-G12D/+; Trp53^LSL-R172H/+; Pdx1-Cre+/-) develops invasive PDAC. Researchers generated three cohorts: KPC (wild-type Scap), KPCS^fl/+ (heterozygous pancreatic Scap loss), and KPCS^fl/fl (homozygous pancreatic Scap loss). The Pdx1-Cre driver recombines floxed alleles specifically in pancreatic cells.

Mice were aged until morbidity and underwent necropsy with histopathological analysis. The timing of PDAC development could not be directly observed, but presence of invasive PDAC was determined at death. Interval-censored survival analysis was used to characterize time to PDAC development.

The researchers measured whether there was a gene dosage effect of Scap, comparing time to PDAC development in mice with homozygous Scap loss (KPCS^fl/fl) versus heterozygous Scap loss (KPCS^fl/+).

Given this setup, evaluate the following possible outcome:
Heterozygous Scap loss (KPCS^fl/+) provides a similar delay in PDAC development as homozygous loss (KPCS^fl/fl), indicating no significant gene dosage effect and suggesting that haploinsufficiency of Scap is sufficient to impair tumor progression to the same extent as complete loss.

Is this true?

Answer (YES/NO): NO